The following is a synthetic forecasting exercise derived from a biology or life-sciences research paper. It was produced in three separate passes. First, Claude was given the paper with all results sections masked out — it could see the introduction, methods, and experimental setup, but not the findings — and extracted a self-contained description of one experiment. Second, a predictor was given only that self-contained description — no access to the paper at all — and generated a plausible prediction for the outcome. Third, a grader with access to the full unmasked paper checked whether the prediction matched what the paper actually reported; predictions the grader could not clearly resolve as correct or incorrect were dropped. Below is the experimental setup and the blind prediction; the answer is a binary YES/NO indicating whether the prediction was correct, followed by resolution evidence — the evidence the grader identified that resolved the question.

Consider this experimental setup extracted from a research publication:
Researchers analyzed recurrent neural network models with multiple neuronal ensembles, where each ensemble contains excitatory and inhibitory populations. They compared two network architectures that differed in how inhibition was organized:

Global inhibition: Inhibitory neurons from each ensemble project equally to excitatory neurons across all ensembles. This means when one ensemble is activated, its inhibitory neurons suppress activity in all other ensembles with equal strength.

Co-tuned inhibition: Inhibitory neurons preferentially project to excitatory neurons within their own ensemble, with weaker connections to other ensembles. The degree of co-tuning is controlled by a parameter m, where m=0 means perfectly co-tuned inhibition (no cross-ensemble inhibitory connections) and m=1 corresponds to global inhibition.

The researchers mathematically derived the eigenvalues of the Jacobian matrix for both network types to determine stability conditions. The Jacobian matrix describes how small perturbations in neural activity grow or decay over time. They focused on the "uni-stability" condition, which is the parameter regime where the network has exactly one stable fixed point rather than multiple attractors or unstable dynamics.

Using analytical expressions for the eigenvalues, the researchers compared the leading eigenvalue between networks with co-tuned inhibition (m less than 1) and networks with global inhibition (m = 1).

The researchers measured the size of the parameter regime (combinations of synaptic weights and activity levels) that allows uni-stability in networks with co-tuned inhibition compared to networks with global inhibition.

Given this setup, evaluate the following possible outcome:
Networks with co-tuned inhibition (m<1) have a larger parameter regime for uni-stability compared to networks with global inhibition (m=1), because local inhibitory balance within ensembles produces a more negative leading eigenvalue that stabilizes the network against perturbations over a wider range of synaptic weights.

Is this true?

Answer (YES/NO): YES